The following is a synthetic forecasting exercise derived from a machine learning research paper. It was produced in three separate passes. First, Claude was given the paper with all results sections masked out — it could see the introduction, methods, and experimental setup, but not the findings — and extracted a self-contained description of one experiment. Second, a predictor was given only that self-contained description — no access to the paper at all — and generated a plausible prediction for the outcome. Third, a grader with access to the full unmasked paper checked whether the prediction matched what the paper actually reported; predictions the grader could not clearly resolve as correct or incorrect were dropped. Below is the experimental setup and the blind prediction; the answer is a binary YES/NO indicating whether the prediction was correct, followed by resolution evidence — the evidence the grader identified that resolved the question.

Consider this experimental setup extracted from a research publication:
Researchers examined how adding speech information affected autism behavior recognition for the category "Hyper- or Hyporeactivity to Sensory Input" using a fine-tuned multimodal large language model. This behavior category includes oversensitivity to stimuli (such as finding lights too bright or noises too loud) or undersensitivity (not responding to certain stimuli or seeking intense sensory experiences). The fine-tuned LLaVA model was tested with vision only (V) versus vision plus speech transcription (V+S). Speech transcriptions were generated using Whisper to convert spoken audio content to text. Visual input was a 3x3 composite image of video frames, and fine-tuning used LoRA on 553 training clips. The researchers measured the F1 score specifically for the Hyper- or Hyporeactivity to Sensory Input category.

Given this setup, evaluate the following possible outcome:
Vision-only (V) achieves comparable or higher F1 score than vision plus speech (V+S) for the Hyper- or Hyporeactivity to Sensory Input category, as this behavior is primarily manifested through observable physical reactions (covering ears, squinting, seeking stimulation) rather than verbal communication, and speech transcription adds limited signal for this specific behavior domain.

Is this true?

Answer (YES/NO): YES